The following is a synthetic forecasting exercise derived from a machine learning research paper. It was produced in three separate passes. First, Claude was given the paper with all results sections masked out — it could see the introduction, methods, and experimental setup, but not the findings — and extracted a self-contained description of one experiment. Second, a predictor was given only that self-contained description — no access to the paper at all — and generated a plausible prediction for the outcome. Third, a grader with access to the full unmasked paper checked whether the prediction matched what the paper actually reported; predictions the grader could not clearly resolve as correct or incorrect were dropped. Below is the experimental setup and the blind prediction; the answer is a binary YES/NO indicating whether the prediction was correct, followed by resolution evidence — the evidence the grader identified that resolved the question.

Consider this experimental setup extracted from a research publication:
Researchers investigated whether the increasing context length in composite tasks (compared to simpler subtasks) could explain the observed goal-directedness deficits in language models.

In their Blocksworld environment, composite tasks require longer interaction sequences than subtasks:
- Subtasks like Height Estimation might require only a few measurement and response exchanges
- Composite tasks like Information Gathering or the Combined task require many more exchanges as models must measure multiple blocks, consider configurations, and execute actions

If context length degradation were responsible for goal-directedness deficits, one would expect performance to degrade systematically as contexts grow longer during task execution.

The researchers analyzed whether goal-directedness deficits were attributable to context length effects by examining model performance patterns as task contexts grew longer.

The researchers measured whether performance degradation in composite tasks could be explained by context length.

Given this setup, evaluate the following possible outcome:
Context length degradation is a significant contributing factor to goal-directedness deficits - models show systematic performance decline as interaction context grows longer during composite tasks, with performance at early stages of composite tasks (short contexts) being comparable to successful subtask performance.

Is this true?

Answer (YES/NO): NO